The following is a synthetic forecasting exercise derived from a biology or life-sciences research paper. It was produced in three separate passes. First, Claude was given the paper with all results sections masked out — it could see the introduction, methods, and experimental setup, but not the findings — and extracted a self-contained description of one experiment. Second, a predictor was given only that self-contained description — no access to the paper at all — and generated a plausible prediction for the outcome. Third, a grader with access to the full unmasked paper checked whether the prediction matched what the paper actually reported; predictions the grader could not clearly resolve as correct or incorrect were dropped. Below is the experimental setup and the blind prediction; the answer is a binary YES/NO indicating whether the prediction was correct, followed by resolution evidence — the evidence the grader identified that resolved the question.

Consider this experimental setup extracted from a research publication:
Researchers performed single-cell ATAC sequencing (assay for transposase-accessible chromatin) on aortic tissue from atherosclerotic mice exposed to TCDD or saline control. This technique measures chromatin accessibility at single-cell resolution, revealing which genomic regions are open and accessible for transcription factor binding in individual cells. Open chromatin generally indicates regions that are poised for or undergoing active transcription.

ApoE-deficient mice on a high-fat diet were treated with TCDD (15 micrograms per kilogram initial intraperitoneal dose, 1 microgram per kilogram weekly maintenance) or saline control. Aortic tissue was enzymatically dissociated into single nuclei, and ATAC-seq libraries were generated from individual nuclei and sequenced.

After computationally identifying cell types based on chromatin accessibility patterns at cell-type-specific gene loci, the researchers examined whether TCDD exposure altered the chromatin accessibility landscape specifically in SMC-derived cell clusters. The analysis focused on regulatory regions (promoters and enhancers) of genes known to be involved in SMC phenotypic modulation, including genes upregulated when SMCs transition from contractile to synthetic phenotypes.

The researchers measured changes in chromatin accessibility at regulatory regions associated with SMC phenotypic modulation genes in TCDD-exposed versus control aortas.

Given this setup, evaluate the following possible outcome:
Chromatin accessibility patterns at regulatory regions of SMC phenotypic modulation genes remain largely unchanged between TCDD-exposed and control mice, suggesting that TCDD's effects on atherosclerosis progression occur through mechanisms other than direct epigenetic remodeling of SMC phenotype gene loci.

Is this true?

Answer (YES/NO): NO